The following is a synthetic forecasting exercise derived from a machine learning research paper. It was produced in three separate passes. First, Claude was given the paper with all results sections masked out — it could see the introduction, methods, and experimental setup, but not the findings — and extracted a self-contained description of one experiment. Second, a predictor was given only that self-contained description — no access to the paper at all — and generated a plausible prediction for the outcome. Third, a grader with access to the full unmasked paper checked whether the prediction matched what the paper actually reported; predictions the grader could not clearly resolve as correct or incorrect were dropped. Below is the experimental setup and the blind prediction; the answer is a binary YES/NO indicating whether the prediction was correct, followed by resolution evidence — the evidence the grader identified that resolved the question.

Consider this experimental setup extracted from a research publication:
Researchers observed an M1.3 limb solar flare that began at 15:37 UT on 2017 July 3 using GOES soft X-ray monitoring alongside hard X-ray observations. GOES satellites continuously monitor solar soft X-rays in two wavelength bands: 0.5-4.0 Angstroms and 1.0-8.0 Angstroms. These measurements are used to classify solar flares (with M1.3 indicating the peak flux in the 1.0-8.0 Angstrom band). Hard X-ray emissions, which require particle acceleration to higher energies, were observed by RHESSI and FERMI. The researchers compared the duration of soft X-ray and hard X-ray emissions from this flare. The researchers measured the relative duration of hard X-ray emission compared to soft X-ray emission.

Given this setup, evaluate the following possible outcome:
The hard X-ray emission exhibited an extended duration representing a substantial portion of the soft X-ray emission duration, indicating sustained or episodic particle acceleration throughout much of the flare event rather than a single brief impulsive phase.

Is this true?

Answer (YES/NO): NO